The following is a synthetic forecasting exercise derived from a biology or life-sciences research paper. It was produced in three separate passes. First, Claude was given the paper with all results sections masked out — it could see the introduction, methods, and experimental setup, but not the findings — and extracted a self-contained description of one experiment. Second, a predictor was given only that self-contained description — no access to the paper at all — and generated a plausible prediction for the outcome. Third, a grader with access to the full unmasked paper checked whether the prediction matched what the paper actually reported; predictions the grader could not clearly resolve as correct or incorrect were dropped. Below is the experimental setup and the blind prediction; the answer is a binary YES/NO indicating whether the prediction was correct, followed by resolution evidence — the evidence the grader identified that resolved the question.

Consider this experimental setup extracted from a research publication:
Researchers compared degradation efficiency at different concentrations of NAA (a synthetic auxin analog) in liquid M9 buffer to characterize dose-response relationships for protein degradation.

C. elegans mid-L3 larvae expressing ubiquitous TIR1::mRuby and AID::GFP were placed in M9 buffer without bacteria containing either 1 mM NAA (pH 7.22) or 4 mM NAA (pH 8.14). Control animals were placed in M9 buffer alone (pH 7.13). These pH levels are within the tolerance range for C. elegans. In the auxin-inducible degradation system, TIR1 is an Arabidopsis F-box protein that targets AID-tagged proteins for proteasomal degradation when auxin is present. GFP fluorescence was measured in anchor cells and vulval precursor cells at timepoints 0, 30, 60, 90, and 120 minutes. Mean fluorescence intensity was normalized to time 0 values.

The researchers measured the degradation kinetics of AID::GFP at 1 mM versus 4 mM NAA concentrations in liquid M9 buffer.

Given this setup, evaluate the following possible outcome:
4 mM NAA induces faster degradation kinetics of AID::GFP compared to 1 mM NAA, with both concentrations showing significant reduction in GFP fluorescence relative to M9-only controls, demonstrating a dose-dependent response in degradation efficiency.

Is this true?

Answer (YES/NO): NO